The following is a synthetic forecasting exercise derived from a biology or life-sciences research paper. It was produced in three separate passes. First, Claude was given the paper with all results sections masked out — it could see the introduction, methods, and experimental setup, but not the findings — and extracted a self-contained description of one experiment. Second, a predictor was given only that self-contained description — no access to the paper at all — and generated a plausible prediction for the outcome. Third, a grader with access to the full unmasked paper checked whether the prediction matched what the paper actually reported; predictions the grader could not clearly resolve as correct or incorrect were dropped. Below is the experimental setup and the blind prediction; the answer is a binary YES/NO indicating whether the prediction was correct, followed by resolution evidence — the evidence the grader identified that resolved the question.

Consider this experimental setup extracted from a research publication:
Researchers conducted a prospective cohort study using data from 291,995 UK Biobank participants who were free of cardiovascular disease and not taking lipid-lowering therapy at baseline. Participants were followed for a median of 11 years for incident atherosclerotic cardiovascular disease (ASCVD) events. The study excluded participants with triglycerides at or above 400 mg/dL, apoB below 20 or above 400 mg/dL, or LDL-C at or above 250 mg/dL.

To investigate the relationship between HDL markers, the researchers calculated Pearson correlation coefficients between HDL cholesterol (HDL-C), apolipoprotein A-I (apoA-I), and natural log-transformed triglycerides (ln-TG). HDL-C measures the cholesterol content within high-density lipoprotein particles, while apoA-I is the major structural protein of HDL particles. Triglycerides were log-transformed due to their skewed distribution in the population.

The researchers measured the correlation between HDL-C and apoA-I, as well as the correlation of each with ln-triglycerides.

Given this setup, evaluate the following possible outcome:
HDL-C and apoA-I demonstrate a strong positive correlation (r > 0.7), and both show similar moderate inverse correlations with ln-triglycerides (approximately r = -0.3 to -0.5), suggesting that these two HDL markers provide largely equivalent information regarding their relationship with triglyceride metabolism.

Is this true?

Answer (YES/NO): NO